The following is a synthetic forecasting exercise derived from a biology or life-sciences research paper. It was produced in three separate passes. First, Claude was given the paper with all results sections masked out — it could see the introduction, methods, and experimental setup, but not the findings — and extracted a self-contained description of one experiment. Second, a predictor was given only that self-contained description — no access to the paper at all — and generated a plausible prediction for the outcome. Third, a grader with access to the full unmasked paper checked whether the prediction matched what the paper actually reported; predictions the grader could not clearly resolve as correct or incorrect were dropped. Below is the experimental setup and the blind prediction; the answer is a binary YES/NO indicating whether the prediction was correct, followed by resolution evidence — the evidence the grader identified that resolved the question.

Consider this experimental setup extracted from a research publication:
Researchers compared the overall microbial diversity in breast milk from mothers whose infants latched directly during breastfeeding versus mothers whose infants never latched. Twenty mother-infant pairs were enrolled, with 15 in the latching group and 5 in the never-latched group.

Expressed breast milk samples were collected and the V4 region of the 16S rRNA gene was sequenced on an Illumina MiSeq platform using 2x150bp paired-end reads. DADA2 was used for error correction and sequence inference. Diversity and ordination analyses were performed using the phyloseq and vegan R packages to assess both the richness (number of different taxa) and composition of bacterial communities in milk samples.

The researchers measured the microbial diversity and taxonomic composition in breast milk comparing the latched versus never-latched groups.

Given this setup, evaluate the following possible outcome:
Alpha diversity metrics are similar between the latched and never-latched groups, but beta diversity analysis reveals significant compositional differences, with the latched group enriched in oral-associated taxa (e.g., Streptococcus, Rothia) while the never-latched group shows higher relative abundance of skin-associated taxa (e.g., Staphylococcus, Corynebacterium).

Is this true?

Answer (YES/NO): NO